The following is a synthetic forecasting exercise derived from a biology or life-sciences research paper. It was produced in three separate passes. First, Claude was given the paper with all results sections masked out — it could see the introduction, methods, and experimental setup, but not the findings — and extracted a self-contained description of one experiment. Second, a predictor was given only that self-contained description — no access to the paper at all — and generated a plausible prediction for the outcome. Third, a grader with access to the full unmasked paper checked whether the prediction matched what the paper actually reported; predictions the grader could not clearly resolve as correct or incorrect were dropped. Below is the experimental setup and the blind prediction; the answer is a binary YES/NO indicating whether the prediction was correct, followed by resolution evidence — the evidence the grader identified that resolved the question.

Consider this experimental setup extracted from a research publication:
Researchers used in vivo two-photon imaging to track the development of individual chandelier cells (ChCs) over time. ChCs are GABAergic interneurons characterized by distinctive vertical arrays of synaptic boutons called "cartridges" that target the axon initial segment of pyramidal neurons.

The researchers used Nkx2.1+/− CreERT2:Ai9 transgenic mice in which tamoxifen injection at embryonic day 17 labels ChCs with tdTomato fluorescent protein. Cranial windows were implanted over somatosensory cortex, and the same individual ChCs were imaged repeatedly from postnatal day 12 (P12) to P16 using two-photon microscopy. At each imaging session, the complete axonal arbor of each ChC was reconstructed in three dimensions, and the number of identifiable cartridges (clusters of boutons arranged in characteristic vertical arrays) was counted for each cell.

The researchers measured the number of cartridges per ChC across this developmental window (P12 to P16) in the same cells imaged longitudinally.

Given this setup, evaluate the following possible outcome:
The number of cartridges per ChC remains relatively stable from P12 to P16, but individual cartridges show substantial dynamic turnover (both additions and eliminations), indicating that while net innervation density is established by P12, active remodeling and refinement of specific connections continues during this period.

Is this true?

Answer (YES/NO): NO